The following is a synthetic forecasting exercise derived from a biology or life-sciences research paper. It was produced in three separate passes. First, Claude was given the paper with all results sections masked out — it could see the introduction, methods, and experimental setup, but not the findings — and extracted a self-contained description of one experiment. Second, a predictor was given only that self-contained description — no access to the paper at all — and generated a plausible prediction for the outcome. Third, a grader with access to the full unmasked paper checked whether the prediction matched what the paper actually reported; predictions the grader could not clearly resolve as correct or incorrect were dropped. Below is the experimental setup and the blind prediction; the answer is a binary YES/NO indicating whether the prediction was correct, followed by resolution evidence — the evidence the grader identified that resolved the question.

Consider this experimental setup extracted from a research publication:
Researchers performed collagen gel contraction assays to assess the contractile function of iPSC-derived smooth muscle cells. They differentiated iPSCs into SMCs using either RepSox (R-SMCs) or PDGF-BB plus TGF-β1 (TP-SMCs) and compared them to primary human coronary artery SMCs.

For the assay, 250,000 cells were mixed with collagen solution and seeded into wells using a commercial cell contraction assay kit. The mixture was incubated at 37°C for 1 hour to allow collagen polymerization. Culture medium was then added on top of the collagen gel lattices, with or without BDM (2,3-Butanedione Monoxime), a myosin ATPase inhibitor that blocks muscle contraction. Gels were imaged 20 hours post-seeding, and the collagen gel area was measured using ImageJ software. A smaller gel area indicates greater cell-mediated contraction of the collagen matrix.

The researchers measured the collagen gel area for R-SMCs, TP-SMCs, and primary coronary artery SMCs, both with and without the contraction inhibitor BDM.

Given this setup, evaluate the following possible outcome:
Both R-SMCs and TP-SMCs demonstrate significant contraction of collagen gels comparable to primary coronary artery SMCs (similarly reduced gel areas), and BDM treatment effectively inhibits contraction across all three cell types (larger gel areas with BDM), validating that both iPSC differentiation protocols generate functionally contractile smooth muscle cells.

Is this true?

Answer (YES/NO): NO